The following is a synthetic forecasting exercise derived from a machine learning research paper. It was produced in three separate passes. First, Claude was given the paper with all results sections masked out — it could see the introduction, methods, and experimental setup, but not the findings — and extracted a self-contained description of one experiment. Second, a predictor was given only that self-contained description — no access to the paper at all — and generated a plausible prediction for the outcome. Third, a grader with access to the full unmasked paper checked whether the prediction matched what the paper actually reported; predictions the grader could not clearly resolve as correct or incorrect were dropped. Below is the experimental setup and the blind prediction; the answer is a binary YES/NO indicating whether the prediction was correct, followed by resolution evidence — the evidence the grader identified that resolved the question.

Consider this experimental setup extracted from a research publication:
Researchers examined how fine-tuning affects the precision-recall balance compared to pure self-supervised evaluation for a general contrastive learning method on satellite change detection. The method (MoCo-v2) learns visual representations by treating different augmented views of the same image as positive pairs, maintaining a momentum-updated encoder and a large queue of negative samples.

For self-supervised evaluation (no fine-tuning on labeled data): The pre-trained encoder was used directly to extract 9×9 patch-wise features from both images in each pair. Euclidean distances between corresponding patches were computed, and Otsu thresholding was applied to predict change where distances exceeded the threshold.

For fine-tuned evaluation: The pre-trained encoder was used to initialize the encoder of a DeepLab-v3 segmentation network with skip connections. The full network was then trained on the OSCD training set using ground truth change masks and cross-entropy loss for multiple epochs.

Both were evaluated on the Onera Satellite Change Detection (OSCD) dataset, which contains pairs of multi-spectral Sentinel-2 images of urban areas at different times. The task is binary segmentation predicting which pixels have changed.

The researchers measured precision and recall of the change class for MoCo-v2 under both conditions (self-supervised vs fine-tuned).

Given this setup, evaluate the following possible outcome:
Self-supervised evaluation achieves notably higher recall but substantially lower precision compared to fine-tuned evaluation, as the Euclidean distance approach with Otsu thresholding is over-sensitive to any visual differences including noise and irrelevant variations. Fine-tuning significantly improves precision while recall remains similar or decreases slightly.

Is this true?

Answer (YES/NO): NO